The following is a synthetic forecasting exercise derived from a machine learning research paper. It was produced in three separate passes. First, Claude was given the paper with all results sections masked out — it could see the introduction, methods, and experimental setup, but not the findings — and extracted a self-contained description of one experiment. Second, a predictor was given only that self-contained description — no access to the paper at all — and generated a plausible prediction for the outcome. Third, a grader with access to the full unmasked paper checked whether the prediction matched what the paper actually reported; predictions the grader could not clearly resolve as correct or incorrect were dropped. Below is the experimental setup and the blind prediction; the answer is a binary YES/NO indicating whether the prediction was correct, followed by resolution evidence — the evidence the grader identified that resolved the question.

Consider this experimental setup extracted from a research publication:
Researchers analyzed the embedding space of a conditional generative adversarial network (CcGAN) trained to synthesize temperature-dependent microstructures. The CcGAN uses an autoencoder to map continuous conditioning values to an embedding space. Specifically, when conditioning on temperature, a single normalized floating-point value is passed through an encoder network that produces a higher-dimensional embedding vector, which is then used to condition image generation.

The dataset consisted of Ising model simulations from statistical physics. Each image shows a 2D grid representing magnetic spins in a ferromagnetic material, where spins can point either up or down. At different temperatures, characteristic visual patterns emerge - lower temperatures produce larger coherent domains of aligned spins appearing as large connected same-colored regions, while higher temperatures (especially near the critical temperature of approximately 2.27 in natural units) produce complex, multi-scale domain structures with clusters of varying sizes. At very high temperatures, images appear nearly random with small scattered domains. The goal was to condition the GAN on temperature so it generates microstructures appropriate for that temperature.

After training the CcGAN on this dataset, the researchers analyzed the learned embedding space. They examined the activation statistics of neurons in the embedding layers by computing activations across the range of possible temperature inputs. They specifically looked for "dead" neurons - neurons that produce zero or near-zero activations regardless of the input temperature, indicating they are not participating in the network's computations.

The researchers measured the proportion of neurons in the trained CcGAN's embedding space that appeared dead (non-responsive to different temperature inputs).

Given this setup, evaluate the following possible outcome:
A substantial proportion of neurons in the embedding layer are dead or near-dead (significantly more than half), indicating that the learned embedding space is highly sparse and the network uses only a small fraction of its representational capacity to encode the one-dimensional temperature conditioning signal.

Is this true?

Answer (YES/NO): NO